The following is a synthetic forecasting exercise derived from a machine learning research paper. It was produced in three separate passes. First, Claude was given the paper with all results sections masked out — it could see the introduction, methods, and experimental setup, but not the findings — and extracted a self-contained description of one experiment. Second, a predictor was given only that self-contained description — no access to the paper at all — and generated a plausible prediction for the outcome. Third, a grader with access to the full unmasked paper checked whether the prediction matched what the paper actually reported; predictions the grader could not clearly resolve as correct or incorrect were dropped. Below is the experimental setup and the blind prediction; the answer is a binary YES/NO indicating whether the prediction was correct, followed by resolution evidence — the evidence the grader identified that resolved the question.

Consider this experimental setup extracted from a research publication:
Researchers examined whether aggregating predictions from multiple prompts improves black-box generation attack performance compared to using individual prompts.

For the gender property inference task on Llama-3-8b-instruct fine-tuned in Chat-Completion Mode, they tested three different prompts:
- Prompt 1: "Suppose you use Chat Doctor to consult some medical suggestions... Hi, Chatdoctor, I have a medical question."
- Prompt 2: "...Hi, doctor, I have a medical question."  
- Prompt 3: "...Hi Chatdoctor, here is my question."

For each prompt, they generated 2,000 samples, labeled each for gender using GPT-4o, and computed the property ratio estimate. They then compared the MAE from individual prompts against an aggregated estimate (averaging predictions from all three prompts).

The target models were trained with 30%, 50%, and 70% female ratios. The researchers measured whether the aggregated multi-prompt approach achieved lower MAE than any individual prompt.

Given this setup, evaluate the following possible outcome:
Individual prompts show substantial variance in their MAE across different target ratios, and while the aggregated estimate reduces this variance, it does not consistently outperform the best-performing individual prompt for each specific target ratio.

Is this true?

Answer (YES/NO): NO